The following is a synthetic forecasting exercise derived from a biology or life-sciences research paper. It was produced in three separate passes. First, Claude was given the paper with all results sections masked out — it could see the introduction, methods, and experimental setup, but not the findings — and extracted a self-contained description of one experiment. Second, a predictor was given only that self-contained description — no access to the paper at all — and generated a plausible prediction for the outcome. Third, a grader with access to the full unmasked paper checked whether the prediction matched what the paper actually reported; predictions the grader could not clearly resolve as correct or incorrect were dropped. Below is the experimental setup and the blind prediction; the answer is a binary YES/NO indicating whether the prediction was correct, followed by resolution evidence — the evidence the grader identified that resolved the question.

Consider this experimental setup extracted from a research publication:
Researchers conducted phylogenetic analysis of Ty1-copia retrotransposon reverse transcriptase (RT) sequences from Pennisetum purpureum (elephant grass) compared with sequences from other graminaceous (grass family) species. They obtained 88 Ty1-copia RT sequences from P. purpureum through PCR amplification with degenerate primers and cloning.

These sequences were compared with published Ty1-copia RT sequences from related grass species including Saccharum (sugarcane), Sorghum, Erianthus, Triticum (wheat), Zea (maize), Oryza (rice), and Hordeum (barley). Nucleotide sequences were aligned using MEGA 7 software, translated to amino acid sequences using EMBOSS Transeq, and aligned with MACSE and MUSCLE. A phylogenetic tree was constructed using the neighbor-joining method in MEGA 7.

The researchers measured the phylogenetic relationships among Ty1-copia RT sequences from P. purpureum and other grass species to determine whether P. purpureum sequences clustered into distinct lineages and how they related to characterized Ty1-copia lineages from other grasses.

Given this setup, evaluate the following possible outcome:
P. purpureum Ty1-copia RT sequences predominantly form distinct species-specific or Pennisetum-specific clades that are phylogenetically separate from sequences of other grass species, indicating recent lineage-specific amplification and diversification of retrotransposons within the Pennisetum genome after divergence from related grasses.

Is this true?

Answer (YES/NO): NO